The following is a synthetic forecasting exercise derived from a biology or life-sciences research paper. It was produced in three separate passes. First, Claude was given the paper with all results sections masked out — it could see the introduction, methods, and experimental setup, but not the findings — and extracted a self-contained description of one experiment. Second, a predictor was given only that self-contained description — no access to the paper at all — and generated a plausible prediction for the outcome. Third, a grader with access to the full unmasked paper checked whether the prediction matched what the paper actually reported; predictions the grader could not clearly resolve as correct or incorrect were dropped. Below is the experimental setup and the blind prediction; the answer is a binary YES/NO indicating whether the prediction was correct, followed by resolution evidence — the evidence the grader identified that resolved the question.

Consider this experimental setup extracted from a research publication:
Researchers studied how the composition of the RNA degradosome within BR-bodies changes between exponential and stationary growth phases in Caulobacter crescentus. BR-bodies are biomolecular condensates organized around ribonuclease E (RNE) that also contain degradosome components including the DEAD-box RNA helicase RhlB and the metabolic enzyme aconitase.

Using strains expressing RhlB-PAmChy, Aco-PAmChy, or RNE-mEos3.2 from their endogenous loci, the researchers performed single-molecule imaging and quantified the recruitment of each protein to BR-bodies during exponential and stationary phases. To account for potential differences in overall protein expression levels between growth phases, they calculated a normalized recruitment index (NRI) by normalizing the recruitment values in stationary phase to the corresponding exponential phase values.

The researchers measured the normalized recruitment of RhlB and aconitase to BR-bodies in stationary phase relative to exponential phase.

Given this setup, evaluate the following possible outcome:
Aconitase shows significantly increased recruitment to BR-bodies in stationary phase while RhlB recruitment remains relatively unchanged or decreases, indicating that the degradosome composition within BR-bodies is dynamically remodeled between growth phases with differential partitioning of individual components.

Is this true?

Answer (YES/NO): YES